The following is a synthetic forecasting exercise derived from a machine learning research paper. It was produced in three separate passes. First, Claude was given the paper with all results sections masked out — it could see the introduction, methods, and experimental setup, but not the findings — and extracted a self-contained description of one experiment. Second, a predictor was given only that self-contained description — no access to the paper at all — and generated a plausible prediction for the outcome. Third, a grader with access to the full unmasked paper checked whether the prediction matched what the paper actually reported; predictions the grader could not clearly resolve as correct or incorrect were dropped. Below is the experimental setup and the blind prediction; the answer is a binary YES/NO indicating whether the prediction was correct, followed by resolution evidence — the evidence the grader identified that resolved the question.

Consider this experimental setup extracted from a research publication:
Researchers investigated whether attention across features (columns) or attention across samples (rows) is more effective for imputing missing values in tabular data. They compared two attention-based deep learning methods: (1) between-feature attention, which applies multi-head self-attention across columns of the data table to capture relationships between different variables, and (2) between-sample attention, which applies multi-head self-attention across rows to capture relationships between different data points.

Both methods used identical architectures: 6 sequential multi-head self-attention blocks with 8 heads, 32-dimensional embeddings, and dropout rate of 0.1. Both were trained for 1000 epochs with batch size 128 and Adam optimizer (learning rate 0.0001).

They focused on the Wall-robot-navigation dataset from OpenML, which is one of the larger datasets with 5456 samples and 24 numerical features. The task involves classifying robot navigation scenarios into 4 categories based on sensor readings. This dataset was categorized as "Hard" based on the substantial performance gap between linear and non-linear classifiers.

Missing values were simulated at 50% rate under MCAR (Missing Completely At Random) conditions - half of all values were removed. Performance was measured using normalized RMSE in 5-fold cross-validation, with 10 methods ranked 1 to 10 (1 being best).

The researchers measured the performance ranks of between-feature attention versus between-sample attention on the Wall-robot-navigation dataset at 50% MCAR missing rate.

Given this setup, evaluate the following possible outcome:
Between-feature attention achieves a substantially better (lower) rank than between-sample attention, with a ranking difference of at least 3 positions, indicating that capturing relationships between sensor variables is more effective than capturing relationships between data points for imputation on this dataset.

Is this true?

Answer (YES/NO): NO